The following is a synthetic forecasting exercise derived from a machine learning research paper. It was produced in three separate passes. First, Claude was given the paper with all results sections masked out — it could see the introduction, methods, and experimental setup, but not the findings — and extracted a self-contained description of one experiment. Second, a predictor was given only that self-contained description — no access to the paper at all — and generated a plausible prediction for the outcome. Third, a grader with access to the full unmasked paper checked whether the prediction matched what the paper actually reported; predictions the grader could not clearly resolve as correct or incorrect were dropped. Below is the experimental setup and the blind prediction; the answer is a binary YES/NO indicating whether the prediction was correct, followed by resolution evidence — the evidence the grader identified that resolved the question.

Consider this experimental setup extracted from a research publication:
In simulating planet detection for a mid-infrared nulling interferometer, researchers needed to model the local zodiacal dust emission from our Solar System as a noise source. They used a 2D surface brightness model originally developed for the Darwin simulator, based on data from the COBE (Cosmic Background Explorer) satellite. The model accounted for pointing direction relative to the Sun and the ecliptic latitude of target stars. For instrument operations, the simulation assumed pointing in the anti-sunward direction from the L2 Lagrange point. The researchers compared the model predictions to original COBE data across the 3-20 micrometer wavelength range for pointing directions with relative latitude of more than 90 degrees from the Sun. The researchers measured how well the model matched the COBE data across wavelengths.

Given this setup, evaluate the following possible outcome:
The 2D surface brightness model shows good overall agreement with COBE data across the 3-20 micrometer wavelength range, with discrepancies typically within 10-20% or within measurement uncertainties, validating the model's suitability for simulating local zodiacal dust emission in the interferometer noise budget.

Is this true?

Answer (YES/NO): NO